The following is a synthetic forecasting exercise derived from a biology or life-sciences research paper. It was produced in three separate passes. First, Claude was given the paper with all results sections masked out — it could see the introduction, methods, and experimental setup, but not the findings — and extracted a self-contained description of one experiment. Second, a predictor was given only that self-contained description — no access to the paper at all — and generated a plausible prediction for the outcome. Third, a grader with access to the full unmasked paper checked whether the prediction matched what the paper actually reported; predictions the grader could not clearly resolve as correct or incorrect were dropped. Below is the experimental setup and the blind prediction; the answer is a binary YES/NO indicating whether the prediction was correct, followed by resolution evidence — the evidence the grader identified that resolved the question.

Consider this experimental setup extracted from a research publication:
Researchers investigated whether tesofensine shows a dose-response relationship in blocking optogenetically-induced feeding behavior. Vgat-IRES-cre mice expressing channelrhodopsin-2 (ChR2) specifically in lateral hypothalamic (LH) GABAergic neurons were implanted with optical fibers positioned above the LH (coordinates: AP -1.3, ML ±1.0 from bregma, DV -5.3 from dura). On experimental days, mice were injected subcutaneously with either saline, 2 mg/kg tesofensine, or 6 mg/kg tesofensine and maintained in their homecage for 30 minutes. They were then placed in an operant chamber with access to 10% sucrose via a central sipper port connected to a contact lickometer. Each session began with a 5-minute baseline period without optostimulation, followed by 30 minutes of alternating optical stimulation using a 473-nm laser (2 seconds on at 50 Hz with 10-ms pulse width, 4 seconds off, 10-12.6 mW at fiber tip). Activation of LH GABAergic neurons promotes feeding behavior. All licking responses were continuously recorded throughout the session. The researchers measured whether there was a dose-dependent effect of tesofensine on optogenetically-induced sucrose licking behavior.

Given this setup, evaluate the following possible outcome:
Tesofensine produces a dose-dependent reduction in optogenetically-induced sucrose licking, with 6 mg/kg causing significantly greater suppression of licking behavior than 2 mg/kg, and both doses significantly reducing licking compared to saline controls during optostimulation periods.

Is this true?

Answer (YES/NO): NO